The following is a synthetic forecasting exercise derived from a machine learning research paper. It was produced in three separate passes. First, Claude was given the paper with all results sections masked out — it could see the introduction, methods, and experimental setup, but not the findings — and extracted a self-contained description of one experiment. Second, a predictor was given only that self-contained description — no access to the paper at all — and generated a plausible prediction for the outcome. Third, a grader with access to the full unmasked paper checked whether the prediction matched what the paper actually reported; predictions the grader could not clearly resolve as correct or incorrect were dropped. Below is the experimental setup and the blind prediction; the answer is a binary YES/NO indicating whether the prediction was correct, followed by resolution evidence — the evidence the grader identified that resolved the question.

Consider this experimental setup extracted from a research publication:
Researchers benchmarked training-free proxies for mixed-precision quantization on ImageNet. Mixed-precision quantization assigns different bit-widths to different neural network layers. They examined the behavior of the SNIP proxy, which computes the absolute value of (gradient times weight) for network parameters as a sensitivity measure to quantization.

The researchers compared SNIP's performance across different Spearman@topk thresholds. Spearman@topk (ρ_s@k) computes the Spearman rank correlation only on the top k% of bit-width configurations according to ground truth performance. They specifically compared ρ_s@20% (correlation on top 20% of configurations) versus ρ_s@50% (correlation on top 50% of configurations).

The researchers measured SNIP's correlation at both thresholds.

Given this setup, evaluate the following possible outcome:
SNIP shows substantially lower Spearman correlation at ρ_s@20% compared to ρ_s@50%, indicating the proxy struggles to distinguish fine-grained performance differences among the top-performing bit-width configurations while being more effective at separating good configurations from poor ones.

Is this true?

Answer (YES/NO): NO